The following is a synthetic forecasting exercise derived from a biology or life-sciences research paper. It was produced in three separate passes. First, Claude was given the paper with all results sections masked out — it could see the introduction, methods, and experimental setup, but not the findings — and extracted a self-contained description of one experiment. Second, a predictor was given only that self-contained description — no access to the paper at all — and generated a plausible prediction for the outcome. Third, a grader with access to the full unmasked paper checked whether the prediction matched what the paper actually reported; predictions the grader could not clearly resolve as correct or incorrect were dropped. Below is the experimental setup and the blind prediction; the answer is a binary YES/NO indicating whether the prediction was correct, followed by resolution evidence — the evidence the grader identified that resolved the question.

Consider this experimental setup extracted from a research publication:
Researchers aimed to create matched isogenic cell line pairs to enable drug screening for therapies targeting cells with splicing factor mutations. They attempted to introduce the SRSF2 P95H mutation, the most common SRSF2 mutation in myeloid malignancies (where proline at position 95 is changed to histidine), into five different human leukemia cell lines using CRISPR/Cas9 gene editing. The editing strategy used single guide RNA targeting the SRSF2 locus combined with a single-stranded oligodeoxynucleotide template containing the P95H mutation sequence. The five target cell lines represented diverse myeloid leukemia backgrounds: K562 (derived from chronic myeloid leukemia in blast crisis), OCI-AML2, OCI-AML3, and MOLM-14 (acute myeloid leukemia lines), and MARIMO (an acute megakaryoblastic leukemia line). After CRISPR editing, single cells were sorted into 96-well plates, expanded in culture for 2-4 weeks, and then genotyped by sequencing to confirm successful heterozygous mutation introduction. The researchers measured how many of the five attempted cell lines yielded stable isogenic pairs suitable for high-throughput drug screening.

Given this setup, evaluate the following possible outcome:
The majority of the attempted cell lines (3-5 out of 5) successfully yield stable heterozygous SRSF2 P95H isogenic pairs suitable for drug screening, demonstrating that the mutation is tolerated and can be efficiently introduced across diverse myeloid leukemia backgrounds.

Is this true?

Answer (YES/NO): YES